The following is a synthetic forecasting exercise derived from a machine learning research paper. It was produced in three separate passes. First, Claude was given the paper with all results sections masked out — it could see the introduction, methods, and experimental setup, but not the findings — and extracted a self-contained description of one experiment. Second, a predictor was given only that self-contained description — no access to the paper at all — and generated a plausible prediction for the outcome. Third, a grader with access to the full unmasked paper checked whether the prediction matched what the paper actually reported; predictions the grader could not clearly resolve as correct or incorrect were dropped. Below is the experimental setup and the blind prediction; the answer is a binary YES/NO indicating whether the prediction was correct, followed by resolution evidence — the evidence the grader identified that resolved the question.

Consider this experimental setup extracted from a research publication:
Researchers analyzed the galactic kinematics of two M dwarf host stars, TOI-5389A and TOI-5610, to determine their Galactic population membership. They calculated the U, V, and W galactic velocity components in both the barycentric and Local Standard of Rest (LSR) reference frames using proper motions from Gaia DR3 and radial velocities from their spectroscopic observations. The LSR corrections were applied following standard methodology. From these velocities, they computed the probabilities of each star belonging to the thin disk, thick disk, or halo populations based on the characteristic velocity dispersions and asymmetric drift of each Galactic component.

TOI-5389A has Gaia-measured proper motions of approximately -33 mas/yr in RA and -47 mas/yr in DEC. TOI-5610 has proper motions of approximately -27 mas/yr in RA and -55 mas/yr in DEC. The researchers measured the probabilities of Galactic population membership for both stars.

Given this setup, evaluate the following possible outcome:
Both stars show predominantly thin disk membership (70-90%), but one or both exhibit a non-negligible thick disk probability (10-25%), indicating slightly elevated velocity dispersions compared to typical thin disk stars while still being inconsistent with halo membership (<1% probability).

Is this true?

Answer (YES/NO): NO